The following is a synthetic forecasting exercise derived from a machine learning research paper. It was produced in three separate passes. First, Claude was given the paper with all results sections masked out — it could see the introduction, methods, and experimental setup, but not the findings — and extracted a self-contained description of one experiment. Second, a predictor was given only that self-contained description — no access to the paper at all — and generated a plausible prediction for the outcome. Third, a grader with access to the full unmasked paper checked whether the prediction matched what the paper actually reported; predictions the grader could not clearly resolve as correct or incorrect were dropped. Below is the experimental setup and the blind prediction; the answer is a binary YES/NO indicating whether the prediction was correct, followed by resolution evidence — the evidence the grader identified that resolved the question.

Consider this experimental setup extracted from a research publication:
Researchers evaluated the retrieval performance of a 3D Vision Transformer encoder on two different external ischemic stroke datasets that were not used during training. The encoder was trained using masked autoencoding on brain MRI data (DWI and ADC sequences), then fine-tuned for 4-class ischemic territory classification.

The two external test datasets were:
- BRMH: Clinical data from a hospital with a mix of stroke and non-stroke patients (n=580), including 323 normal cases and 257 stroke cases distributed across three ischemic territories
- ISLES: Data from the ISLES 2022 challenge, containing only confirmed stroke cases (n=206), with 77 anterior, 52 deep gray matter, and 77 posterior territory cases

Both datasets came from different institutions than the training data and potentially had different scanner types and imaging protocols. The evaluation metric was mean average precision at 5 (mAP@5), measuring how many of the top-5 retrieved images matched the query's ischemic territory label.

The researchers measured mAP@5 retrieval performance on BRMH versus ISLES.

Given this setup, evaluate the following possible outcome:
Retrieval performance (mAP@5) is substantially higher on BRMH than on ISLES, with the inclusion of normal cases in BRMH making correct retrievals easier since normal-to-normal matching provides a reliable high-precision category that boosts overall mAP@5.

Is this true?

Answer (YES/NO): NO